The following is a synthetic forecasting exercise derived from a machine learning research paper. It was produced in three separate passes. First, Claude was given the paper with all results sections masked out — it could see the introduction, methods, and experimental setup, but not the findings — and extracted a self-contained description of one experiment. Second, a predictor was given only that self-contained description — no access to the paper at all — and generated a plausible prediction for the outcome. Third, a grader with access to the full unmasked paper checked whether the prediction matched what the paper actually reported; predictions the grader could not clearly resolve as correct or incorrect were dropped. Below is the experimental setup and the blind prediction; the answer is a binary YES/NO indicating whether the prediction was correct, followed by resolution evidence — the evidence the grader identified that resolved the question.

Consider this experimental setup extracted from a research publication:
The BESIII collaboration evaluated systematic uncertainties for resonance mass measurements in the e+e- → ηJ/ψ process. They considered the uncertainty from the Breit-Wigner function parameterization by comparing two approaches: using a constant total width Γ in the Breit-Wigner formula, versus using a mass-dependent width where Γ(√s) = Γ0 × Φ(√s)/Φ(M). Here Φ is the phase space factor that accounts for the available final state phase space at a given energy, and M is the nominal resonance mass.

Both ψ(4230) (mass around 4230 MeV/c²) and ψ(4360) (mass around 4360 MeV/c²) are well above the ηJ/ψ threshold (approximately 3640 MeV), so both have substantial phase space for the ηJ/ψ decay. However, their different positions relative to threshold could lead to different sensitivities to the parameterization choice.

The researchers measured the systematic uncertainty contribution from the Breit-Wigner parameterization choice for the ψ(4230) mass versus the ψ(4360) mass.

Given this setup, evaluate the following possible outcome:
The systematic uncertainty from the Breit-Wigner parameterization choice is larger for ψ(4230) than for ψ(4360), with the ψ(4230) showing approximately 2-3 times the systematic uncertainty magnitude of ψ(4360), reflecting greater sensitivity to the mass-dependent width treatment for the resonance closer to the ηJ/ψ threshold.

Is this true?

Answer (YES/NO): NO